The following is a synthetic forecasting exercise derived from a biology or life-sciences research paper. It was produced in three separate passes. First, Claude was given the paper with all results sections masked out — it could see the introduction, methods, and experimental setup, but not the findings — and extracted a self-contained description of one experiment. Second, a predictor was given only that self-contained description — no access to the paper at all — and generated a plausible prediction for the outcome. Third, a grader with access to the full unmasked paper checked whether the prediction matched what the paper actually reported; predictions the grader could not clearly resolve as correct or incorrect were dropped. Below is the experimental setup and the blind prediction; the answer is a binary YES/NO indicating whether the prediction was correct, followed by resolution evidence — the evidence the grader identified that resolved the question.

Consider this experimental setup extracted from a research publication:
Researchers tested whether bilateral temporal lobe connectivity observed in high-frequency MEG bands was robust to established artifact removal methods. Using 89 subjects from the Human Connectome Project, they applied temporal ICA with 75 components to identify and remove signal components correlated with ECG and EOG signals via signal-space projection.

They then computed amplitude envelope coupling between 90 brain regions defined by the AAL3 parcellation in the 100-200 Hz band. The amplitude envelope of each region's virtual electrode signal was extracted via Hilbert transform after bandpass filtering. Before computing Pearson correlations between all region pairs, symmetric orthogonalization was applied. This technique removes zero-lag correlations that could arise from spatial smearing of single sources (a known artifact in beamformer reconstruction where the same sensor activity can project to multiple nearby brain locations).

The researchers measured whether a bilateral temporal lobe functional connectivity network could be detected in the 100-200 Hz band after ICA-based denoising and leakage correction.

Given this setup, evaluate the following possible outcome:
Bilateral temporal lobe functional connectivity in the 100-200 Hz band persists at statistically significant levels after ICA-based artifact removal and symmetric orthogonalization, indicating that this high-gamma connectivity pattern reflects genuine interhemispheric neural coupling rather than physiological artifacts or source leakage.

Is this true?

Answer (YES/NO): NO